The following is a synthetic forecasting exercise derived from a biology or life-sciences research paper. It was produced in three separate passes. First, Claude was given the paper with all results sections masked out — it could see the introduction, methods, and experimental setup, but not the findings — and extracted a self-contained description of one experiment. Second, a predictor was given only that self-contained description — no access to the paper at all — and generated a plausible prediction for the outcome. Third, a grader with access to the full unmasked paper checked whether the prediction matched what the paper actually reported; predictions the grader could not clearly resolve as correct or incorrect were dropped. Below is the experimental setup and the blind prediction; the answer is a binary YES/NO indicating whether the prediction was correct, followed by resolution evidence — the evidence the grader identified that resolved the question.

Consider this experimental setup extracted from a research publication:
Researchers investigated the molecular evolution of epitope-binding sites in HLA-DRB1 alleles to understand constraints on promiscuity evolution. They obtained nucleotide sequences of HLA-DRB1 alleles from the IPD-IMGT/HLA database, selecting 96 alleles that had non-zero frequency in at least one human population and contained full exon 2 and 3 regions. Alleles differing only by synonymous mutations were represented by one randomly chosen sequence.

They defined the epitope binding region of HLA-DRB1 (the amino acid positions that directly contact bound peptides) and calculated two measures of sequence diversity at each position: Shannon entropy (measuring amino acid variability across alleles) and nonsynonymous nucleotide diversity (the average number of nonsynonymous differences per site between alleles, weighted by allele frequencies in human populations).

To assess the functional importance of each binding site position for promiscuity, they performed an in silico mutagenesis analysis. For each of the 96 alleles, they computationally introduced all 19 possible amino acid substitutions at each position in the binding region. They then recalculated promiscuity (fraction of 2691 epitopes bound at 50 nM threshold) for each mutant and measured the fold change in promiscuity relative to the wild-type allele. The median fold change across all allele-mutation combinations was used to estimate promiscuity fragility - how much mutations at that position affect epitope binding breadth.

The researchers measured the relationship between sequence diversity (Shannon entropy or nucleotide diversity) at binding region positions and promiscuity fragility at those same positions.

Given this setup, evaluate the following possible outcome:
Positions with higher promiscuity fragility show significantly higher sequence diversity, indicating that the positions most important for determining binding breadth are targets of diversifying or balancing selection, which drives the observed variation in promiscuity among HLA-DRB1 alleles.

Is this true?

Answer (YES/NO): YES